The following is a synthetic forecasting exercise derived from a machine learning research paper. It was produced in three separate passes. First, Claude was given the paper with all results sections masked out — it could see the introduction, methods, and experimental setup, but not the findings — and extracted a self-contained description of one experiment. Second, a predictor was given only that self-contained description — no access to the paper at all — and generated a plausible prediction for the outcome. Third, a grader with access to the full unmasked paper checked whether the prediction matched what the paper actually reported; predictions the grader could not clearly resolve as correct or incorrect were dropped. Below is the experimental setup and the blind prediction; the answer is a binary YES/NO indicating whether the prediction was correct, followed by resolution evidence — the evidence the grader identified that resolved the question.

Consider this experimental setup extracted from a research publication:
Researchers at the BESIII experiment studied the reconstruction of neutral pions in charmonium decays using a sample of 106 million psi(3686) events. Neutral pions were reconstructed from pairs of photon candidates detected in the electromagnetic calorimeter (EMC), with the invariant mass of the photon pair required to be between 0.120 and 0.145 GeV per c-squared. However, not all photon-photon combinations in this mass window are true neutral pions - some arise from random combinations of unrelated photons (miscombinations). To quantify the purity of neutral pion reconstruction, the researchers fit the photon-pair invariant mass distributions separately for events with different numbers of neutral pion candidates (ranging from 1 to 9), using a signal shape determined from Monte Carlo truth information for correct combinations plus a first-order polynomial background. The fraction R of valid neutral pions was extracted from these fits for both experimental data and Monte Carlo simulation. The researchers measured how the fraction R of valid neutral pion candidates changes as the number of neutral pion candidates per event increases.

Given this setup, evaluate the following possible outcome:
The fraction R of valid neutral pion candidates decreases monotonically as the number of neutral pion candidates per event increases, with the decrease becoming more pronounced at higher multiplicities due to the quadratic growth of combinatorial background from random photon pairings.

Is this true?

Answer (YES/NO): NO